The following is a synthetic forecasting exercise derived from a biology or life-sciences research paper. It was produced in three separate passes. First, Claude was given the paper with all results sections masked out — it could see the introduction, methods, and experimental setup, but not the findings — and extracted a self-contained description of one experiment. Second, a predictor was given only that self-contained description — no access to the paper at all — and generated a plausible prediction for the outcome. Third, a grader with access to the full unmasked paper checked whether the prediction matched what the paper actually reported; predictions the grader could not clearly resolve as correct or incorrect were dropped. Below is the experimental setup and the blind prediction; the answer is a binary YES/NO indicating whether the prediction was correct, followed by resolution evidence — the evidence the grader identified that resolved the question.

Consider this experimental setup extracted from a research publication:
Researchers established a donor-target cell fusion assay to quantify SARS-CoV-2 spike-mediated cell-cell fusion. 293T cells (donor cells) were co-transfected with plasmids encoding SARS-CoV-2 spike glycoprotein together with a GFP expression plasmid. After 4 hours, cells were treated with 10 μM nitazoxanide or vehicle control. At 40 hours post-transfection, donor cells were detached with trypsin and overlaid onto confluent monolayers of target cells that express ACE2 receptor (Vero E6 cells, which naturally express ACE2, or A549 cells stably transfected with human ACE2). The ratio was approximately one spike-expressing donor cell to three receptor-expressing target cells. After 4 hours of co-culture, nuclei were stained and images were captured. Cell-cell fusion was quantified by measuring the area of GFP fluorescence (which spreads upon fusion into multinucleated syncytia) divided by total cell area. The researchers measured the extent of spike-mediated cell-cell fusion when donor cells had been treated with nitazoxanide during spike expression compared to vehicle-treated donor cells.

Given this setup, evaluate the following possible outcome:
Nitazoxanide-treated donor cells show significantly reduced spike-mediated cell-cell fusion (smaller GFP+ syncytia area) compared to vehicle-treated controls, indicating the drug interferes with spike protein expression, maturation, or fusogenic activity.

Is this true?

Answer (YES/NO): YES